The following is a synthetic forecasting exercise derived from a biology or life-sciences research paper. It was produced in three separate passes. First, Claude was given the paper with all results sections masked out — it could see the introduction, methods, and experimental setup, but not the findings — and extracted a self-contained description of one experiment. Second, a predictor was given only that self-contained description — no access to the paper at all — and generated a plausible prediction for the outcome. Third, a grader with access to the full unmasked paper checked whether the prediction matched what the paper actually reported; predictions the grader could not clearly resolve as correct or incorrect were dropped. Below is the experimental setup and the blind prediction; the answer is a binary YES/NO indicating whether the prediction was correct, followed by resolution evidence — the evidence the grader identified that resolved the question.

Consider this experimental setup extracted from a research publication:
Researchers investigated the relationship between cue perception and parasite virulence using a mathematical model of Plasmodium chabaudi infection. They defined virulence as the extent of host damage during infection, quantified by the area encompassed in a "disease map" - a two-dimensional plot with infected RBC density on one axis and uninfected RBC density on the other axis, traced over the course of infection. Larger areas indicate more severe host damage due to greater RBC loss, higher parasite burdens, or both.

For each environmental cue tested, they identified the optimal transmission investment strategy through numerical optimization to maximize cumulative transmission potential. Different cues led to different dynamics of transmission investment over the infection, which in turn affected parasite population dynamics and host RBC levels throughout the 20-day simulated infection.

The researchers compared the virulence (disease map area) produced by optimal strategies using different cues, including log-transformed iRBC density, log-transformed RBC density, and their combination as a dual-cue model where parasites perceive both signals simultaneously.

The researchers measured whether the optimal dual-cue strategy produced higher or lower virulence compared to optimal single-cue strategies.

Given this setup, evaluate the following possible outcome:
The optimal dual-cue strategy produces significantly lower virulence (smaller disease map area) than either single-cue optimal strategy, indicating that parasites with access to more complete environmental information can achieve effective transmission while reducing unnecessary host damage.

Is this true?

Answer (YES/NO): NO